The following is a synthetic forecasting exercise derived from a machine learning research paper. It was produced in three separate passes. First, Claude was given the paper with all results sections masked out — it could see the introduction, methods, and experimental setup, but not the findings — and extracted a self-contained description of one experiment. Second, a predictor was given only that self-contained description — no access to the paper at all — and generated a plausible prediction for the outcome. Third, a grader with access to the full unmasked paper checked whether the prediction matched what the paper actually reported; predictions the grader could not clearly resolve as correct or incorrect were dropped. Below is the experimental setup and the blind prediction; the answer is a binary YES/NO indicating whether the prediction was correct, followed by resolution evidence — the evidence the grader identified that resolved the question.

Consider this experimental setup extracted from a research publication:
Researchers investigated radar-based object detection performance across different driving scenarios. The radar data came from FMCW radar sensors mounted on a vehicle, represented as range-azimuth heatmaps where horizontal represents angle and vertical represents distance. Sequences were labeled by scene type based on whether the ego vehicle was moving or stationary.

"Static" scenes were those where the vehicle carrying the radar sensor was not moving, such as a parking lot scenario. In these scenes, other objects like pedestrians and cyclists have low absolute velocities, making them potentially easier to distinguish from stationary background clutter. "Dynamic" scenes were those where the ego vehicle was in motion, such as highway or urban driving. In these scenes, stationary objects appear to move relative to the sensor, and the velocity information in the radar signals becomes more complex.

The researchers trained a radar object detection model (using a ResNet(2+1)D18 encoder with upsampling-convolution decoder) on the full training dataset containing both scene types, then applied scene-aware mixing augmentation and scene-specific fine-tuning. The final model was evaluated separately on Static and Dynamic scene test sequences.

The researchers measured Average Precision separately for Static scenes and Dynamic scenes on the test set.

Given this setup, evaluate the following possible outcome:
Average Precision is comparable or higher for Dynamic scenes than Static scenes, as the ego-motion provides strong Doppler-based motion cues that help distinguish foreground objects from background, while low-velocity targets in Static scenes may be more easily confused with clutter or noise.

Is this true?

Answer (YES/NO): NO